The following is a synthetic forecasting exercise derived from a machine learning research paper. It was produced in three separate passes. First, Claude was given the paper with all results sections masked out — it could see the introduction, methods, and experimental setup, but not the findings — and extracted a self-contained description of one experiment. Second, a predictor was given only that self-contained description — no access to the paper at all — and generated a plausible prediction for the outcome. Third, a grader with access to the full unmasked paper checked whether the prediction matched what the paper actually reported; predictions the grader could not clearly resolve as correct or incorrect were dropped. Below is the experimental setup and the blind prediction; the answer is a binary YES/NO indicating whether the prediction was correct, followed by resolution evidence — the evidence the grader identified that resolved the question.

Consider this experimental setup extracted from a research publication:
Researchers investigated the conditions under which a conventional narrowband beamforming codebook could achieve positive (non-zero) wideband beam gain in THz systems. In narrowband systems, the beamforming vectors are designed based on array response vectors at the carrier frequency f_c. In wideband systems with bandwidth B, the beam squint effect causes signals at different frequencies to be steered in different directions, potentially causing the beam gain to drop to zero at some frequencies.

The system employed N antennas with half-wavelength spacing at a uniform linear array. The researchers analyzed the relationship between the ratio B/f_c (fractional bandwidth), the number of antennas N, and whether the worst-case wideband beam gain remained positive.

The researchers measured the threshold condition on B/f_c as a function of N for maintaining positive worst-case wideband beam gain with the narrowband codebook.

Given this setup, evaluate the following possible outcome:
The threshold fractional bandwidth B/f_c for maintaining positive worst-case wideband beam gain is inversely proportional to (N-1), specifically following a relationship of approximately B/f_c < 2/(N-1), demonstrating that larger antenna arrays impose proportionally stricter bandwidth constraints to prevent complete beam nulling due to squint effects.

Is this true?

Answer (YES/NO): NO